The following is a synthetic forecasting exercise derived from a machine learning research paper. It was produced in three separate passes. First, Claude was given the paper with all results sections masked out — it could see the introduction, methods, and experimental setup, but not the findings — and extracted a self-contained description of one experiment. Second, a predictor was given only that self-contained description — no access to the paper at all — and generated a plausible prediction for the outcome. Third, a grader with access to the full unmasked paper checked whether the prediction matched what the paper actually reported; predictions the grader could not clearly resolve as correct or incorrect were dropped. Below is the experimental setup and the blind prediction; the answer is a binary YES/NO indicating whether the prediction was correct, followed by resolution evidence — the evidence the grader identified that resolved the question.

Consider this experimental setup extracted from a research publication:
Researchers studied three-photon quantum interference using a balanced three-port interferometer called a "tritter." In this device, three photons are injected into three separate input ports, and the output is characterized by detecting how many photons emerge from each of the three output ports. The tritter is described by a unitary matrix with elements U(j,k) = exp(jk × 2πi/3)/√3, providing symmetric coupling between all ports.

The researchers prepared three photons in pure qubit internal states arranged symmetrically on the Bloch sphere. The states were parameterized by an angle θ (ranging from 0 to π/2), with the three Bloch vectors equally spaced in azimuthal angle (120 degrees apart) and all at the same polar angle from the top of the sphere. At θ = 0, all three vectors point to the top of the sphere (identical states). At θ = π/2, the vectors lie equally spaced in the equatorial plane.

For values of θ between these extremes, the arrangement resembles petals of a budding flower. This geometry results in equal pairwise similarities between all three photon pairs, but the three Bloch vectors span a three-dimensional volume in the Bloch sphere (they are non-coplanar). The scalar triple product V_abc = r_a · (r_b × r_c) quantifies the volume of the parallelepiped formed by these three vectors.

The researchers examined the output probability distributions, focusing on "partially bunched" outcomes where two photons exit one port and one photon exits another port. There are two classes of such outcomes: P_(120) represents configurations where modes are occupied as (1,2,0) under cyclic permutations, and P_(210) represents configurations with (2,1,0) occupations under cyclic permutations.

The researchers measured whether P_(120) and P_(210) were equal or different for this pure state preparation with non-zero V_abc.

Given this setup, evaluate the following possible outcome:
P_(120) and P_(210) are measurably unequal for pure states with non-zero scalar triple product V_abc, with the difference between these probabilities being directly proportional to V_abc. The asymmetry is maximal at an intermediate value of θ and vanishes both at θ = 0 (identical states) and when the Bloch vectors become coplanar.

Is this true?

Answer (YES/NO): YES